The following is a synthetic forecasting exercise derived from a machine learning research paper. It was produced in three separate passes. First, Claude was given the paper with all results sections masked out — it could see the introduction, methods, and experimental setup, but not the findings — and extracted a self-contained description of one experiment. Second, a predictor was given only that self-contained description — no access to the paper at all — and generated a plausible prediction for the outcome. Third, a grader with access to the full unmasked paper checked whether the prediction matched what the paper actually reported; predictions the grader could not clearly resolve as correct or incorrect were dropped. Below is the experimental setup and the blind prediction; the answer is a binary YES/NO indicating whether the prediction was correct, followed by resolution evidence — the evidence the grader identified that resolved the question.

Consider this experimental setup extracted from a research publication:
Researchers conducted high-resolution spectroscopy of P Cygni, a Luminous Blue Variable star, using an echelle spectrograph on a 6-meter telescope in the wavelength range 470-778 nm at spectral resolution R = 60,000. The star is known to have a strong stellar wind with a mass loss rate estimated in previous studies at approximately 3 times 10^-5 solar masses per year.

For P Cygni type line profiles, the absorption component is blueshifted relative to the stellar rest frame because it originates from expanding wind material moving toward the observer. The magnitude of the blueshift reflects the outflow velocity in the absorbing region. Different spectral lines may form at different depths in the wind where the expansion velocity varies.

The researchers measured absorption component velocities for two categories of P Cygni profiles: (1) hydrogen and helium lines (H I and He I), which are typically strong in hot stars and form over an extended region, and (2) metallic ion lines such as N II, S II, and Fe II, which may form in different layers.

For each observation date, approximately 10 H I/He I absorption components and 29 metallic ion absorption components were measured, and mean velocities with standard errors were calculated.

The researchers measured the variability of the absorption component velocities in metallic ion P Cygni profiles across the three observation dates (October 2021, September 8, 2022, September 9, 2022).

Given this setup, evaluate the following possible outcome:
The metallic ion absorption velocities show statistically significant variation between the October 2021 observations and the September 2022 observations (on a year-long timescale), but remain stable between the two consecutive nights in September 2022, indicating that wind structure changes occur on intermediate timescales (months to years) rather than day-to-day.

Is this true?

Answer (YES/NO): NO